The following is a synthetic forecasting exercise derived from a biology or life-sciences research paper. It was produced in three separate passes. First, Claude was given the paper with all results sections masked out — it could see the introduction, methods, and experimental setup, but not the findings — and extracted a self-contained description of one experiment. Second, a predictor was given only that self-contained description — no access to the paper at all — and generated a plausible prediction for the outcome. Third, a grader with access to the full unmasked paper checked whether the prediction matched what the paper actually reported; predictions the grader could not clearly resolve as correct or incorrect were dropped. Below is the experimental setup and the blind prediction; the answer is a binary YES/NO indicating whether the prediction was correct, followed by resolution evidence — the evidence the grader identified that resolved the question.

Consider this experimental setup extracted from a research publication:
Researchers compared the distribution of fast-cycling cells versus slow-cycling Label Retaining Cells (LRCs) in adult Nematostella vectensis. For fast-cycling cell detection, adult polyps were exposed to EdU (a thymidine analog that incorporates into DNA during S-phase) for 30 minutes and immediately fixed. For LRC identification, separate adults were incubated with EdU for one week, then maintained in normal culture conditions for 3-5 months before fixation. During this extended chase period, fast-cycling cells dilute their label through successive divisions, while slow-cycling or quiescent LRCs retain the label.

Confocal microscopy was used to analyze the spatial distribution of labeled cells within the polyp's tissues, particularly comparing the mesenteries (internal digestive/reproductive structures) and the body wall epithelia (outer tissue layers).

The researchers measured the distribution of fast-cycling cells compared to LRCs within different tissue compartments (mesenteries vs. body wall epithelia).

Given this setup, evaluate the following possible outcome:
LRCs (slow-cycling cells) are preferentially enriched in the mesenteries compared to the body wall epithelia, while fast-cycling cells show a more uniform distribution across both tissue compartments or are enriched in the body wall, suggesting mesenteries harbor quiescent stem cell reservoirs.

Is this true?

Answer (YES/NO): YES